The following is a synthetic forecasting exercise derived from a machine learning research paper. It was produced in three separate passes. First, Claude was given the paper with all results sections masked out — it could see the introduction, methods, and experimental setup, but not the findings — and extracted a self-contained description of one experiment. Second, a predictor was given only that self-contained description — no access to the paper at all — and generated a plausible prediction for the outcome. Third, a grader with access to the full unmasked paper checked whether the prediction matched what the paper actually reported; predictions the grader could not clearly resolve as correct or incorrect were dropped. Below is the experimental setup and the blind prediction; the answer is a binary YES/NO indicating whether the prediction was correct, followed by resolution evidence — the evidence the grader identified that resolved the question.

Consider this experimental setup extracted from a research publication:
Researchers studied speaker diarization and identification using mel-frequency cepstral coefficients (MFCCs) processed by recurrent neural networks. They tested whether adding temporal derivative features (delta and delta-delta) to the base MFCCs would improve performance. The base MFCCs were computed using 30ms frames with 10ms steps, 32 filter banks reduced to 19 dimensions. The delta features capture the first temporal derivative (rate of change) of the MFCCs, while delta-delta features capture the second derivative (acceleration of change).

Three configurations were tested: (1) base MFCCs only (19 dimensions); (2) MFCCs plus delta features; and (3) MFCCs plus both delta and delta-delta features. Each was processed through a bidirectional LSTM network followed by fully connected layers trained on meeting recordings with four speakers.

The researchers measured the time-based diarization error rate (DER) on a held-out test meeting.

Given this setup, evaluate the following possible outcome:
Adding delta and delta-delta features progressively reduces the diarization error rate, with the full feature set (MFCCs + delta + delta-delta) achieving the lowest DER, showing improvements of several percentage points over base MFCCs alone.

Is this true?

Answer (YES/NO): NO